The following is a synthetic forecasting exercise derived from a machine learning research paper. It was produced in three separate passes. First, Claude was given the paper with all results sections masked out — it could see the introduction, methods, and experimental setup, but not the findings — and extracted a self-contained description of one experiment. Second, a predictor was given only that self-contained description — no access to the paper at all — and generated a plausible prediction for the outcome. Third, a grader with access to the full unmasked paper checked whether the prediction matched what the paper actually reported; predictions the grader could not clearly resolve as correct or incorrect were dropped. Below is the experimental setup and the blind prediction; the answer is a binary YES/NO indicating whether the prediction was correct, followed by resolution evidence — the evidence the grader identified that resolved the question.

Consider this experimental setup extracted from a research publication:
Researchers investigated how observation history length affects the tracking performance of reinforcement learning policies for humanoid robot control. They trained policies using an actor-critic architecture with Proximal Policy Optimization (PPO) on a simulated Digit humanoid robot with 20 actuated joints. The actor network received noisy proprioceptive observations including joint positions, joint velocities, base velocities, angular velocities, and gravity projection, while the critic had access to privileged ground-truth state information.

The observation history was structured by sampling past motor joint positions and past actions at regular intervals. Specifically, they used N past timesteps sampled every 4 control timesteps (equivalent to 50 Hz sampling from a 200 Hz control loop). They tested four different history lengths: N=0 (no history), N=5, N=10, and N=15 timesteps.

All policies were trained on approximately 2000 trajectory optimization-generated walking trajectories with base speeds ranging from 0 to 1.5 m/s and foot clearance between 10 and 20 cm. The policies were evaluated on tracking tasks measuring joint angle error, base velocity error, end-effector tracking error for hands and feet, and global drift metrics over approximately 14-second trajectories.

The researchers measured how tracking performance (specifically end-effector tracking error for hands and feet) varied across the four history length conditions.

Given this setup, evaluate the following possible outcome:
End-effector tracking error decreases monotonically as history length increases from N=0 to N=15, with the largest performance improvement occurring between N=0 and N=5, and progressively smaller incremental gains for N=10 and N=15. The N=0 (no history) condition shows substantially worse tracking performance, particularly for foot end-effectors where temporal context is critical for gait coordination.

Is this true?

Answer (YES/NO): NO